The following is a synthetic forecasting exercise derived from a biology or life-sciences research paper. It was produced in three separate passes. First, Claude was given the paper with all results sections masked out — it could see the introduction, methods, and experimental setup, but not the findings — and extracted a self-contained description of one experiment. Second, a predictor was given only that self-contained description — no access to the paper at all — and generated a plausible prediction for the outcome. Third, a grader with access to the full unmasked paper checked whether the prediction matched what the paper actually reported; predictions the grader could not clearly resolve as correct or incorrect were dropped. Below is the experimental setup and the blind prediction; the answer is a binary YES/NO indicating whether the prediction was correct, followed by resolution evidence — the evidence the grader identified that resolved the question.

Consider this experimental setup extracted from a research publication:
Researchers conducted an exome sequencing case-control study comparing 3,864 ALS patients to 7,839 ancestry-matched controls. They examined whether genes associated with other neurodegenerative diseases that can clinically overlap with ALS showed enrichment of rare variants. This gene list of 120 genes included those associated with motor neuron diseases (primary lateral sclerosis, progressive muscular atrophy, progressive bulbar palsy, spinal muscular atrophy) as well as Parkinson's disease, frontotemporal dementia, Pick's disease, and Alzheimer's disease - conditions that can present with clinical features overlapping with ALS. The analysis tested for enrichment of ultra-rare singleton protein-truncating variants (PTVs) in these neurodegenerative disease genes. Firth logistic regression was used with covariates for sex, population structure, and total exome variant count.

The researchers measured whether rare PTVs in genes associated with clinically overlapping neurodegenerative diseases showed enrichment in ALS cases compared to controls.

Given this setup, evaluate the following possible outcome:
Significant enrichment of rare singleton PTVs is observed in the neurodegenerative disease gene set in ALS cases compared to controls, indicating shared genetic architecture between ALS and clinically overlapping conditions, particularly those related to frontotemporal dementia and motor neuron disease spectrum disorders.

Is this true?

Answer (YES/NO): NO